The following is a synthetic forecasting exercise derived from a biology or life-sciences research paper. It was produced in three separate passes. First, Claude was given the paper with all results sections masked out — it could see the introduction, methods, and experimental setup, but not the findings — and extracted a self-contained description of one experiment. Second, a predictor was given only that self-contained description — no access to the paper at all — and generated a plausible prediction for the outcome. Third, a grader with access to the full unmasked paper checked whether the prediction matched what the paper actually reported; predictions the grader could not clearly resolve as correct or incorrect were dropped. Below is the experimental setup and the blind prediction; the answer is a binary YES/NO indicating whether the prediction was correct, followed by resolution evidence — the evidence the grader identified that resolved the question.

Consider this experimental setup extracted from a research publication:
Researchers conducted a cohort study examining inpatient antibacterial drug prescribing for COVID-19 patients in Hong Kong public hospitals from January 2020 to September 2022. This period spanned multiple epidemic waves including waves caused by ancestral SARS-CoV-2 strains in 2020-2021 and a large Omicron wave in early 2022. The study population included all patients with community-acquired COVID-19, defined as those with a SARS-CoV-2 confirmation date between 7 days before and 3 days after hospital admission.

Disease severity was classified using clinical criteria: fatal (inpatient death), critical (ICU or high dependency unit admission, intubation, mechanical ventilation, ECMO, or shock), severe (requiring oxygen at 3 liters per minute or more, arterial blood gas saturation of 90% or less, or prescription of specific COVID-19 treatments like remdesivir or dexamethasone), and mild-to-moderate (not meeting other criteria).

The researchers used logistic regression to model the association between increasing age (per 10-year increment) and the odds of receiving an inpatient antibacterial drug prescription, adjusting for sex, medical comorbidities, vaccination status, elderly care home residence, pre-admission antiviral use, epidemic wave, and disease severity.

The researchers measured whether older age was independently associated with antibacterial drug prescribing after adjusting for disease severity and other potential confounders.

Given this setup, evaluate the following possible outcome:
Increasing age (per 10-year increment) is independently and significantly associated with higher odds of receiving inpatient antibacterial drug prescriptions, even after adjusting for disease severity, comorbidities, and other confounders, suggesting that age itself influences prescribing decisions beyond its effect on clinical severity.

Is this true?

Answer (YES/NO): YES